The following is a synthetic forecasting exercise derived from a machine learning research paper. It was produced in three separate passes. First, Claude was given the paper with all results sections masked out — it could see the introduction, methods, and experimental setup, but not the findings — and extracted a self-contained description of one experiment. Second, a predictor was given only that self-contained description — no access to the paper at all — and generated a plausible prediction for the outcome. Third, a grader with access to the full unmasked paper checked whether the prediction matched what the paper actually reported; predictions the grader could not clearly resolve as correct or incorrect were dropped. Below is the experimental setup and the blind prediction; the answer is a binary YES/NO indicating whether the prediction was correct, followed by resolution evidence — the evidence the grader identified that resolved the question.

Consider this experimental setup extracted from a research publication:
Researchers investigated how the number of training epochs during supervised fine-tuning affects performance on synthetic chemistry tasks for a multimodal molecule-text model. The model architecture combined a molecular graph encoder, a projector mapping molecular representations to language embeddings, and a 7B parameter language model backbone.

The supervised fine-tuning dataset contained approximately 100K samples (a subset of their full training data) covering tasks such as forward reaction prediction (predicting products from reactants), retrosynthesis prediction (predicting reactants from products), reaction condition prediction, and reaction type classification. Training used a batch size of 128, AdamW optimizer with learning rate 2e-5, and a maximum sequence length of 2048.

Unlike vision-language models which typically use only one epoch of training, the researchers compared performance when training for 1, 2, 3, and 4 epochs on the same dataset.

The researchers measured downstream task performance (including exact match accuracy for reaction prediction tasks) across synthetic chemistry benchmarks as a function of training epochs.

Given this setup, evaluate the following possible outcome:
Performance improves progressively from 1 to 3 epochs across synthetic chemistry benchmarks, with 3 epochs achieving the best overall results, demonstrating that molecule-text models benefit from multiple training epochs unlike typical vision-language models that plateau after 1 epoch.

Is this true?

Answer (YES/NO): YES